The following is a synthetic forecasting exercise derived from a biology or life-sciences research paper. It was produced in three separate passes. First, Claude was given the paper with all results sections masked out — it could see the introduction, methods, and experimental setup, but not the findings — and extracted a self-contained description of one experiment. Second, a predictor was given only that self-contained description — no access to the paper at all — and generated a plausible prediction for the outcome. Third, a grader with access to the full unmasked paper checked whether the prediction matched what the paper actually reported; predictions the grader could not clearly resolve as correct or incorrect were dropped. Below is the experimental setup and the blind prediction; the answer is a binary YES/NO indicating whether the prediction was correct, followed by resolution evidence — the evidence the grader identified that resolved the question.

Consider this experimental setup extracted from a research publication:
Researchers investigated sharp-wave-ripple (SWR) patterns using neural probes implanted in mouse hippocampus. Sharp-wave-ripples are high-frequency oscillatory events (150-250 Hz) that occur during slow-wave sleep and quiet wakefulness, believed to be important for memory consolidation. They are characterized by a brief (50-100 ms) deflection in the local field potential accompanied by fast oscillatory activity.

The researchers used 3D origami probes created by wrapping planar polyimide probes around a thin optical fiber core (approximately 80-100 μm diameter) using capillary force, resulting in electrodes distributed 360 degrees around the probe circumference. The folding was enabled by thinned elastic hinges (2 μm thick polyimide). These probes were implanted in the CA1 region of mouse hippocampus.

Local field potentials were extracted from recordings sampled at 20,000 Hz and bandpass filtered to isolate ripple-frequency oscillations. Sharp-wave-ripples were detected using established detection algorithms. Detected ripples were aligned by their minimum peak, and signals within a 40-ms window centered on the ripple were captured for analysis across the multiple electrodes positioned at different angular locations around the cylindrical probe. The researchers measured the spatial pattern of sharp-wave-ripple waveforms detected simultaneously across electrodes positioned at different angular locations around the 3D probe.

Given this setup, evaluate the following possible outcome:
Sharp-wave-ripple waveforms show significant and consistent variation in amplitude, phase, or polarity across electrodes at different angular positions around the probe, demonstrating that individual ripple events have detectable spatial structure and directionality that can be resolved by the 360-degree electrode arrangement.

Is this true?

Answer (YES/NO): YES